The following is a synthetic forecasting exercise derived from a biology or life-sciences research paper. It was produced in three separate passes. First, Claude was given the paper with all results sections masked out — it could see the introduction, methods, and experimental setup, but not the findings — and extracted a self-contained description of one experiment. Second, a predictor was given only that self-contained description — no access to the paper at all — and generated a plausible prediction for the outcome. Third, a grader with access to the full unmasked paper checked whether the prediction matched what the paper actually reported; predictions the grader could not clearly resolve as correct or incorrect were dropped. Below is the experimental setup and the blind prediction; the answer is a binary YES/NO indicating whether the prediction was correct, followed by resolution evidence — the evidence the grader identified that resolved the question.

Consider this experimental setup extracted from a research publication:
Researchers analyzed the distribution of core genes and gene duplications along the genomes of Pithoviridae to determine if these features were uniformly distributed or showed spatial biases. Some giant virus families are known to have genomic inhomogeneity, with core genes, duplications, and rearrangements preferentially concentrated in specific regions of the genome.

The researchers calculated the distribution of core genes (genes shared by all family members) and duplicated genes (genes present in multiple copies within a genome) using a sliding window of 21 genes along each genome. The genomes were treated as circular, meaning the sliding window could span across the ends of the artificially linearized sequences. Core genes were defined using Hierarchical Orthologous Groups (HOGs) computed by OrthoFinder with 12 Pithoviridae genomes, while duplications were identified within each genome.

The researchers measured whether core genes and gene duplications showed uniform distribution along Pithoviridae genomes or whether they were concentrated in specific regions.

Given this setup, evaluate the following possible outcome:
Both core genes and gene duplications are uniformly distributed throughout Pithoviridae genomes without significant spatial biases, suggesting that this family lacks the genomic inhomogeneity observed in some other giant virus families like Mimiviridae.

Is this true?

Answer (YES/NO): NO